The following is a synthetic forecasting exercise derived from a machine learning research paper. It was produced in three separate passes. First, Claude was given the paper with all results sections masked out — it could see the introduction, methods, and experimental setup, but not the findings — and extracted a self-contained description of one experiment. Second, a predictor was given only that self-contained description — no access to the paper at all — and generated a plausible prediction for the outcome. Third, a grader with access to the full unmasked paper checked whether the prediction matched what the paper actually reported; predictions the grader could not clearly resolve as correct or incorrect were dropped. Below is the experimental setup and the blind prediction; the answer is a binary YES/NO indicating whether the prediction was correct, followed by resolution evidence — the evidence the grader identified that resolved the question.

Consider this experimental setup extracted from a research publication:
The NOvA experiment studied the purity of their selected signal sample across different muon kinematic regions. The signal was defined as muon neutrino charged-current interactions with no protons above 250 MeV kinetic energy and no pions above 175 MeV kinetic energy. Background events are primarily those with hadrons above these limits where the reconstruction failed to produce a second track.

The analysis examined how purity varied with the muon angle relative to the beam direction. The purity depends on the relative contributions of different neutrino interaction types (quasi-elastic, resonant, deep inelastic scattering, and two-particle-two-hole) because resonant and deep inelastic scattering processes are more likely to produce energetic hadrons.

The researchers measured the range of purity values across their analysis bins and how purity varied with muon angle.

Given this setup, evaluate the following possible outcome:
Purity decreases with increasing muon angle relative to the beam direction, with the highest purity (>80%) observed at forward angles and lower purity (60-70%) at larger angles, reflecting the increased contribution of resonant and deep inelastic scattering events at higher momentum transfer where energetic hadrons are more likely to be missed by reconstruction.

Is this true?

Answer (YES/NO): YES